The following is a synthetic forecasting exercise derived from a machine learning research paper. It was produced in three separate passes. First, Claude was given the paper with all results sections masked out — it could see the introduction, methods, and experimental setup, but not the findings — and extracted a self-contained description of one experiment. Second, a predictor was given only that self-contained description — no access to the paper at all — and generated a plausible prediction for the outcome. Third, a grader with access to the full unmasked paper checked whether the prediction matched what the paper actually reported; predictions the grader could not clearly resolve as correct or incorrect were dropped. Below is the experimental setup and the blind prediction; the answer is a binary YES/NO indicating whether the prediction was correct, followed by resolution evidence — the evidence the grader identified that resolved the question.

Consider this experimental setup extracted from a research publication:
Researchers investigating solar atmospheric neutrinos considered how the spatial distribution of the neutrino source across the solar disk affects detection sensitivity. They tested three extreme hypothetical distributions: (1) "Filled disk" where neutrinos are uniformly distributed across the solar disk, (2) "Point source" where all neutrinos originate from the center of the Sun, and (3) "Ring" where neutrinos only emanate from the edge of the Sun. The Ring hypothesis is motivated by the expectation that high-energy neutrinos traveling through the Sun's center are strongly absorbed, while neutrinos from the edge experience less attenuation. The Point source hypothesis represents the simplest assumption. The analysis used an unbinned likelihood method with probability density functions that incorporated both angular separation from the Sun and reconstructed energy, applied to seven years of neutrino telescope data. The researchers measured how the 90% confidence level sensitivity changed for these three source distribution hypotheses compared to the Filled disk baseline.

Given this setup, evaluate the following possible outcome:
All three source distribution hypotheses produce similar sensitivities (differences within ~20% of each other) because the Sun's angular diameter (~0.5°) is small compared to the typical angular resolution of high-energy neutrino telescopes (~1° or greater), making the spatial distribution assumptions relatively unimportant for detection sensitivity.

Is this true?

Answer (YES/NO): YES